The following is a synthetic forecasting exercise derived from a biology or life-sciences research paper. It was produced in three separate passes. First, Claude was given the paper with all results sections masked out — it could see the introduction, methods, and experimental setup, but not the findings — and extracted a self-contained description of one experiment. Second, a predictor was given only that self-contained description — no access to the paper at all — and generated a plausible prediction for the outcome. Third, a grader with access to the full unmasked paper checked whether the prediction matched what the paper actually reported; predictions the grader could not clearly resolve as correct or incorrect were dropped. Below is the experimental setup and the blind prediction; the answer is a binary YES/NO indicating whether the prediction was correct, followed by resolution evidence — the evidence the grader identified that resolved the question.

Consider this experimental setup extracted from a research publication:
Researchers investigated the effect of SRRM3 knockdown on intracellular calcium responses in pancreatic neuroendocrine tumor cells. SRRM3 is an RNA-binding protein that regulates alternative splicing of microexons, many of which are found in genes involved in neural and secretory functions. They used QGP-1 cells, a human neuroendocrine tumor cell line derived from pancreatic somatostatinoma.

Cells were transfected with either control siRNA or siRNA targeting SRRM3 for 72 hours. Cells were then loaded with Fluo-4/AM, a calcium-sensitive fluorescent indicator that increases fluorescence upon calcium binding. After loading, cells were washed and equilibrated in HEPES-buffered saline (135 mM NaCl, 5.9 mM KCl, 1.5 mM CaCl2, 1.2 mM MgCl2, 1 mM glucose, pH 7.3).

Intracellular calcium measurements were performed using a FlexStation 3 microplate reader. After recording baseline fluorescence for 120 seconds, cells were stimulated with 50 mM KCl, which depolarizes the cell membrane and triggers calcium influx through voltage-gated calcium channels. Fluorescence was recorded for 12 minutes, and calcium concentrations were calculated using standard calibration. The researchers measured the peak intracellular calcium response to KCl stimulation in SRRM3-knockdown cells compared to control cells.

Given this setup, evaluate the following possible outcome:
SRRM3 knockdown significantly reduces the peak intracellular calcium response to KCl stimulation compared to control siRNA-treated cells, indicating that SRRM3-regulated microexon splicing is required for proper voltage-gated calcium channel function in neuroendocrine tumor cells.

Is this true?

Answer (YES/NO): YES